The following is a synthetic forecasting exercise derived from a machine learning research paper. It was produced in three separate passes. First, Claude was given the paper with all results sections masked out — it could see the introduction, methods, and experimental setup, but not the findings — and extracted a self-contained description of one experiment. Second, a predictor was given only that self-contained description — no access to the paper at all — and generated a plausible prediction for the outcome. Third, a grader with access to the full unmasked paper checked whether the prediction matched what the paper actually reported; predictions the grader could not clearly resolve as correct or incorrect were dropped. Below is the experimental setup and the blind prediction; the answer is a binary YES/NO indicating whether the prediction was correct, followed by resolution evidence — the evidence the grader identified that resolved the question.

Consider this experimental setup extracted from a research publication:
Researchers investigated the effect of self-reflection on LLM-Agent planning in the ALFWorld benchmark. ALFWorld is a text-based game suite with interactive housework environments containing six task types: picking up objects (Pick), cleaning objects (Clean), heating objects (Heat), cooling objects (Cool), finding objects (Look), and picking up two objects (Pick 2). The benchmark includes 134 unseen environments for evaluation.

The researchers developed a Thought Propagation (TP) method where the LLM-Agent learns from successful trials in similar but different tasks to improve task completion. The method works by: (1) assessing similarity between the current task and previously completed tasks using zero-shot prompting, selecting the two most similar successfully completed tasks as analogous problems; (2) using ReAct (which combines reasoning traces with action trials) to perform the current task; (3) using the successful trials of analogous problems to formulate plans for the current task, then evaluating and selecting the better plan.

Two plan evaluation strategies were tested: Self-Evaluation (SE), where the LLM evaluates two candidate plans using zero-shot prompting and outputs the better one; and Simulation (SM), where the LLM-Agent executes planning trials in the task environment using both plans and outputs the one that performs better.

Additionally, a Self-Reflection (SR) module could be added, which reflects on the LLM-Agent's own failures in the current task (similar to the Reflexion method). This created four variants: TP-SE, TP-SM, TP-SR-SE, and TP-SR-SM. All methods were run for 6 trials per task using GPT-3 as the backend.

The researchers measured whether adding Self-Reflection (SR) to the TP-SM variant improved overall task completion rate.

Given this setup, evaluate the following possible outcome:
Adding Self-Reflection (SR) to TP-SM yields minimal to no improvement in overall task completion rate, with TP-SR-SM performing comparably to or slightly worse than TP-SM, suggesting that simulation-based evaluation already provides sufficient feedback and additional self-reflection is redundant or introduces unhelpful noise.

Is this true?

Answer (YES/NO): YES